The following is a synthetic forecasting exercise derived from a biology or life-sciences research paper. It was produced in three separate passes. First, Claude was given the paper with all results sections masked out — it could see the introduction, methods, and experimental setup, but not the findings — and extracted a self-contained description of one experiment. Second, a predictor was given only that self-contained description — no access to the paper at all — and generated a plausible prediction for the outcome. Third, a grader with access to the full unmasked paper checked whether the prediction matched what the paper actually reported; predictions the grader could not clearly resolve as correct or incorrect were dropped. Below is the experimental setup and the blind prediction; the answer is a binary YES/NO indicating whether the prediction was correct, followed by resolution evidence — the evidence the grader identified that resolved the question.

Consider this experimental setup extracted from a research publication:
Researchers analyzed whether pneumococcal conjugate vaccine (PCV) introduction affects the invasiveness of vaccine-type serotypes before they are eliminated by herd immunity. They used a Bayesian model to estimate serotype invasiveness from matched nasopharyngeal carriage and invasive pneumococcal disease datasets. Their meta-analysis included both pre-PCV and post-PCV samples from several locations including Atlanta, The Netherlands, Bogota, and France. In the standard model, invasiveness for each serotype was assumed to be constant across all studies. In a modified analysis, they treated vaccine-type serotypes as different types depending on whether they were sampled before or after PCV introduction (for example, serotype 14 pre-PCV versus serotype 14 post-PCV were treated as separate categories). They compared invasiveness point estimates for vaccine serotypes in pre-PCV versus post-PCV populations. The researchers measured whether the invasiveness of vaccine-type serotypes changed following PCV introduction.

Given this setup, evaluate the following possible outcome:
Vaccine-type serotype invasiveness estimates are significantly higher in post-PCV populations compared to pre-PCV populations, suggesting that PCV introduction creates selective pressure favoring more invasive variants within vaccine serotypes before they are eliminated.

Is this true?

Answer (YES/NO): NO